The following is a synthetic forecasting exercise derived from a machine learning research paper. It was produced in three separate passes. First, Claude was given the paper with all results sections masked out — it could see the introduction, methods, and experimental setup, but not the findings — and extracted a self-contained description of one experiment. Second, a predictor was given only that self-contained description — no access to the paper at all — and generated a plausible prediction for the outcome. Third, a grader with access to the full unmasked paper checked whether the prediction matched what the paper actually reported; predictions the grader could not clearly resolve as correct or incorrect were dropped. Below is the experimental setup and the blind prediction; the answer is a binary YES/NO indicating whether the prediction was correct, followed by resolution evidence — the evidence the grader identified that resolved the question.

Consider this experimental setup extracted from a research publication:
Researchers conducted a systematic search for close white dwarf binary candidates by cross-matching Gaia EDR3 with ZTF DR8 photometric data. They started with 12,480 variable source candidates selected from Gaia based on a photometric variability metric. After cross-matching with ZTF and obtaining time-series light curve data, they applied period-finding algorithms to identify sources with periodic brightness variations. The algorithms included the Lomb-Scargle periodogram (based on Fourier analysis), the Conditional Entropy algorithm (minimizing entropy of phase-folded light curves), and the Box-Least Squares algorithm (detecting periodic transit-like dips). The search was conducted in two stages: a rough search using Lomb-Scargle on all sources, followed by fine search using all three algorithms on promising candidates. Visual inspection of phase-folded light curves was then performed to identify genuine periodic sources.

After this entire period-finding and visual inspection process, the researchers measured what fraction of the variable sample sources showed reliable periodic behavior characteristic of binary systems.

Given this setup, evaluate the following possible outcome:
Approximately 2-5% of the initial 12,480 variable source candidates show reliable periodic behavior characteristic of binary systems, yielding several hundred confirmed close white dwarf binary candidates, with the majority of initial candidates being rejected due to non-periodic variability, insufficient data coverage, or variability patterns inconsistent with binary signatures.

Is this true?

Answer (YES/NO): YES